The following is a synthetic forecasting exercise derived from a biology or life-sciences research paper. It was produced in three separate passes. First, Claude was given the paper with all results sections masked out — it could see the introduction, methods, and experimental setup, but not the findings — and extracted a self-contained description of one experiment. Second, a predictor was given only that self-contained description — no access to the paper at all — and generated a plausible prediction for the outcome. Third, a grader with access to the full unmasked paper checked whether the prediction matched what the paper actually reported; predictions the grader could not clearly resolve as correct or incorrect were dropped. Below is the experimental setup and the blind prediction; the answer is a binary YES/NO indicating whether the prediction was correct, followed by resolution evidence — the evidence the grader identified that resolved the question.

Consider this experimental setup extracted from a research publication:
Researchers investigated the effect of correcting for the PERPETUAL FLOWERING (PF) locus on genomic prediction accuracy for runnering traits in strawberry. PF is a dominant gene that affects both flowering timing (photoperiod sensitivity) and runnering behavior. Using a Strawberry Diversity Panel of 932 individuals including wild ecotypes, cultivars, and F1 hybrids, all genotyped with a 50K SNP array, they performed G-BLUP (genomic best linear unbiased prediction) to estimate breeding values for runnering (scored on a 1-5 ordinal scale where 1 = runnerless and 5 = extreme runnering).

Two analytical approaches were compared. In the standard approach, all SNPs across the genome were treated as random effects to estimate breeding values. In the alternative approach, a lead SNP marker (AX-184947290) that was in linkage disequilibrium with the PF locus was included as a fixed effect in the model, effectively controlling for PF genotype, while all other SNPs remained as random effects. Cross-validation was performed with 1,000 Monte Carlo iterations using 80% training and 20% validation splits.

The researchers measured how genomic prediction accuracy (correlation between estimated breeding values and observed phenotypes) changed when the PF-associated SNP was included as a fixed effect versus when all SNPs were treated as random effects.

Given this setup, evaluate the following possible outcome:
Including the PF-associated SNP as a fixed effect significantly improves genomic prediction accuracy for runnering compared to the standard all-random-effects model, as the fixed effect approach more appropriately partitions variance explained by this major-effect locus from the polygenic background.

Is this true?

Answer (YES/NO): YES